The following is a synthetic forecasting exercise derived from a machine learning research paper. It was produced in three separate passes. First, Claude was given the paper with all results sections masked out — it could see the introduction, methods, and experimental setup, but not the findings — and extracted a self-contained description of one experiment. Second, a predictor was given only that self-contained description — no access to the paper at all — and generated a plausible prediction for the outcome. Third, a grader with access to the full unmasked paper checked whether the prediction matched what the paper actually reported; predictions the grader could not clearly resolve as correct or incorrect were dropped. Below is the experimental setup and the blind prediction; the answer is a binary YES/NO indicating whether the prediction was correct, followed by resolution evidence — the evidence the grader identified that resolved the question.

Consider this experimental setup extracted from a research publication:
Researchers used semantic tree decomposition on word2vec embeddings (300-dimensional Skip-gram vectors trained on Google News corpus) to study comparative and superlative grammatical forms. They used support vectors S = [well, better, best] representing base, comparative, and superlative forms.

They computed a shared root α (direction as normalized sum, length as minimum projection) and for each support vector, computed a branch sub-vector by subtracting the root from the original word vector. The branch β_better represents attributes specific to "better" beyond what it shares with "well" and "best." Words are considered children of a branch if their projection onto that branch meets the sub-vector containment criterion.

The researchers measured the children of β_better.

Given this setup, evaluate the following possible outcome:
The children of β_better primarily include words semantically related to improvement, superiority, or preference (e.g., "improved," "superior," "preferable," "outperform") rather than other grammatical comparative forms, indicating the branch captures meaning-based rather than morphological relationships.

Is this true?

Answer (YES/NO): NO